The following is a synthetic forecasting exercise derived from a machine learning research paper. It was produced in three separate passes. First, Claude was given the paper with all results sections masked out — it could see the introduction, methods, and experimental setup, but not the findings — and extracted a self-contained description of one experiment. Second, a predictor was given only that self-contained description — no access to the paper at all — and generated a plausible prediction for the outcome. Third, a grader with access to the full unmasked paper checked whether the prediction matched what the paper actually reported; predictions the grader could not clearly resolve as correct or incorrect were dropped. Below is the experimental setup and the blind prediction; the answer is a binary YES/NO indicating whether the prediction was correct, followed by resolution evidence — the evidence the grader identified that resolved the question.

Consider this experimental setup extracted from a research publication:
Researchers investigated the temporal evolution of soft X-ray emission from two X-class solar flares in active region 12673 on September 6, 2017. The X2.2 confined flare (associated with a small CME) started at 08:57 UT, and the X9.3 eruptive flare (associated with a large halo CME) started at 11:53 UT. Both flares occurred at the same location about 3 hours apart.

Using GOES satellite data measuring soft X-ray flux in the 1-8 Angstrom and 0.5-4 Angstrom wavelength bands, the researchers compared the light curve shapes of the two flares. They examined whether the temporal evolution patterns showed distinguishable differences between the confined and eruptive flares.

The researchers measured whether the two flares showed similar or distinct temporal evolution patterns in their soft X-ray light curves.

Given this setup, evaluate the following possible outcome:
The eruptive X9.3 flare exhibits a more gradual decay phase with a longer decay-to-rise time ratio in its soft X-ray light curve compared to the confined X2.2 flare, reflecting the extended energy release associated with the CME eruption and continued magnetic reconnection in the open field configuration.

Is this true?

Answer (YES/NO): NO